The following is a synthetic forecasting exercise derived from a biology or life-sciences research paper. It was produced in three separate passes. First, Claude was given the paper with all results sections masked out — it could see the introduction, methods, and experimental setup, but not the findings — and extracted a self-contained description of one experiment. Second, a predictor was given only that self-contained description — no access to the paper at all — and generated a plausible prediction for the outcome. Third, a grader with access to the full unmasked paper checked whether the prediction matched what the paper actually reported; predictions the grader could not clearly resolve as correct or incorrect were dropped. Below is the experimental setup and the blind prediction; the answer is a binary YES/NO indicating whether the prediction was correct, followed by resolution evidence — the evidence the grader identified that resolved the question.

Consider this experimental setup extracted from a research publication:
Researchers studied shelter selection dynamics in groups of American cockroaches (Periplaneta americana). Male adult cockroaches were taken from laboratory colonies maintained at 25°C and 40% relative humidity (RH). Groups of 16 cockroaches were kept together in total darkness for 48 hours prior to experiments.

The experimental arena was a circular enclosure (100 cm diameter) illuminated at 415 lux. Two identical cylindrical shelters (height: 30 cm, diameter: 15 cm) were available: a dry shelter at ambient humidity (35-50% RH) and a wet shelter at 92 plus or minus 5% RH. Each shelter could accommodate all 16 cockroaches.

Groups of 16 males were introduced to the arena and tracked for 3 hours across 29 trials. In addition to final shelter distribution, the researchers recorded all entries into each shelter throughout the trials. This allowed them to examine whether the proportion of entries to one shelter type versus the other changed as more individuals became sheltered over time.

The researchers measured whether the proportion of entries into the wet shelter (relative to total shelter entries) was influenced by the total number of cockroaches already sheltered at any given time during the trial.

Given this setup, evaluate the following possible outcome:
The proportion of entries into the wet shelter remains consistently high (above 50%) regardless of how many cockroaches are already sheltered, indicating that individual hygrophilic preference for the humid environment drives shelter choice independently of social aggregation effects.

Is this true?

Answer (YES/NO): NO